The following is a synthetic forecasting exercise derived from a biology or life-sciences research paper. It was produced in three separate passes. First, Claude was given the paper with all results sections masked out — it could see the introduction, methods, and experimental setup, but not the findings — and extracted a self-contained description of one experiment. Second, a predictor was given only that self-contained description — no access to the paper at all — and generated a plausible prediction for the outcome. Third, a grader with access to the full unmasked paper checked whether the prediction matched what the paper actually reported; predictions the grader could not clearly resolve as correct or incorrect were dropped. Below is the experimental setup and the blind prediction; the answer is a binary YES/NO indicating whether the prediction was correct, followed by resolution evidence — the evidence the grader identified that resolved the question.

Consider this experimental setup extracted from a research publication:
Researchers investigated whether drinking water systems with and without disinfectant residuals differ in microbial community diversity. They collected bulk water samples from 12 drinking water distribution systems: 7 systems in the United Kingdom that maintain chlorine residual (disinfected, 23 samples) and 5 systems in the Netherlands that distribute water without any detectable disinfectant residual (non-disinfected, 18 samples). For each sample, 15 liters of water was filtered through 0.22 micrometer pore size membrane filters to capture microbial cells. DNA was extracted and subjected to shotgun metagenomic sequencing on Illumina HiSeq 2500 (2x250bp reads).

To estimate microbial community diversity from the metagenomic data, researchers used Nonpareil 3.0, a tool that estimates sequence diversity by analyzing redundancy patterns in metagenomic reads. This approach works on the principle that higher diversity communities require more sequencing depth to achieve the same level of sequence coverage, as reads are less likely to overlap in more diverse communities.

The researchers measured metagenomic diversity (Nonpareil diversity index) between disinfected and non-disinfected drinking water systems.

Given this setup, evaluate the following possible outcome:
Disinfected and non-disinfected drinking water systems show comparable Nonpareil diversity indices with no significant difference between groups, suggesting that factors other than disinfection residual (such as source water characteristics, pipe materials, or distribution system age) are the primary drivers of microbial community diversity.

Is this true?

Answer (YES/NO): NO